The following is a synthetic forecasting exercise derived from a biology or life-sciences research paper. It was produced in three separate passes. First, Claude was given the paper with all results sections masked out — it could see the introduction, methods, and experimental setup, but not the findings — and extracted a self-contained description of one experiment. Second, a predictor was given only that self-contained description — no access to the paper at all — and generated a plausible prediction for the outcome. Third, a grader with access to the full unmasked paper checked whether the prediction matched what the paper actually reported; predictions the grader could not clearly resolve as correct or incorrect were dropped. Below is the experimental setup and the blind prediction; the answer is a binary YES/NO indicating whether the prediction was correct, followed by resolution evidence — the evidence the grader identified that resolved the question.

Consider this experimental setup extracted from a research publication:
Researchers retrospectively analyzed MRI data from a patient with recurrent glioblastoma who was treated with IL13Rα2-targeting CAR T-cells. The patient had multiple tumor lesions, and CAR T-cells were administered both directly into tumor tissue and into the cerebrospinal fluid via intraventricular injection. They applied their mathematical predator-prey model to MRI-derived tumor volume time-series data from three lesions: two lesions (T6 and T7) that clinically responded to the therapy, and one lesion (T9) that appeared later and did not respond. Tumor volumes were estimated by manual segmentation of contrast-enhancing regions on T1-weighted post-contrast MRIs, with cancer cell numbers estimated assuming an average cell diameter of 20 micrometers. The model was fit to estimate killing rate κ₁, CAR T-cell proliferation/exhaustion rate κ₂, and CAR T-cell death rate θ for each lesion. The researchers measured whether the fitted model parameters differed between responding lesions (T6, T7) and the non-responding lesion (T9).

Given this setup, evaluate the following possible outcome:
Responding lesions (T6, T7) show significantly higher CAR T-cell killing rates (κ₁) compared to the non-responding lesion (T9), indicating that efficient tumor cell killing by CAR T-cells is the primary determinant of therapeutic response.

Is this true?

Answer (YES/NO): NO